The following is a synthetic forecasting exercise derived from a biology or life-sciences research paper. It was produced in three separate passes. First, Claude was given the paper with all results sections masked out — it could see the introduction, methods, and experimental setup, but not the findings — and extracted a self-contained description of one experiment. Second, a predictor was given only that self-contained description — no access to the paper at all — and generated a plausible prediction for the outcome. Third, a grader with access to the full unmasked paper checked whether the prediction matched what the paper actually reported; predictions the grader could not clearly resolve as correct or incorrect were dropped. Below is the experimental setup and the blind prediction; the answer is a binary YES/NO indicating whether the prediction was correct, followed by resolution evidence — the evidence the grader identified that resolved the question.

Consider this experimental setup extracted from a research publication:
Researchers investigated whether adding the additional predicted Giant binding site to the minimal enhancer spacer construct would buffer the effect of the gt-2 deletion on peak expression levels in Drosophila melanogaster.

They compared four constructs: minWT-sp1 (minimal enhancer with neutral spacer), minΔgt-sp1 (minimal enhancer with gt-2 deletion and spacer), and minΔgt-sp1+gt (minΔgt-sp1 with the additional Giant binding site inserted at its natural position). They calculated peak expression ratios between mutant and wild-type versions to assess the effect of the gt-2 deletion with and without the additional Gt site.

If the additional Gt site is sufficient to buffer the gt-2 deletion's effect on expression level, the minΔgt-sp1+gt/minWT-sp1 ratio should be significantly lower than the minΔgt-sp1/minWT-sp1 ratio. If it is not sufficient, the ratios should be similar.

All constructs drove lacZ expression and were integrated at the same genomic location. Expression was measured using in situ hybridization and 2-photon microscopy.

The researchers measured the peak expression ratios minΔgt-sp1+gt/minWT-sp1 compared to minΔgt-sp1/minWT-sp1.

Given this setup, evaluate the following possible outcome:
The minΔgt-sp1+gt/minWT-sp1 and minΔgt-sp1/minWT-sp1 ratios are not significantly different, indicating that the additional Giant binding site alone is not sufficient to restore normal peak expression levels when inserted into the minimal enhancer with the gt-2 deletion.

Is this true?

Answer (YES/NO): YES